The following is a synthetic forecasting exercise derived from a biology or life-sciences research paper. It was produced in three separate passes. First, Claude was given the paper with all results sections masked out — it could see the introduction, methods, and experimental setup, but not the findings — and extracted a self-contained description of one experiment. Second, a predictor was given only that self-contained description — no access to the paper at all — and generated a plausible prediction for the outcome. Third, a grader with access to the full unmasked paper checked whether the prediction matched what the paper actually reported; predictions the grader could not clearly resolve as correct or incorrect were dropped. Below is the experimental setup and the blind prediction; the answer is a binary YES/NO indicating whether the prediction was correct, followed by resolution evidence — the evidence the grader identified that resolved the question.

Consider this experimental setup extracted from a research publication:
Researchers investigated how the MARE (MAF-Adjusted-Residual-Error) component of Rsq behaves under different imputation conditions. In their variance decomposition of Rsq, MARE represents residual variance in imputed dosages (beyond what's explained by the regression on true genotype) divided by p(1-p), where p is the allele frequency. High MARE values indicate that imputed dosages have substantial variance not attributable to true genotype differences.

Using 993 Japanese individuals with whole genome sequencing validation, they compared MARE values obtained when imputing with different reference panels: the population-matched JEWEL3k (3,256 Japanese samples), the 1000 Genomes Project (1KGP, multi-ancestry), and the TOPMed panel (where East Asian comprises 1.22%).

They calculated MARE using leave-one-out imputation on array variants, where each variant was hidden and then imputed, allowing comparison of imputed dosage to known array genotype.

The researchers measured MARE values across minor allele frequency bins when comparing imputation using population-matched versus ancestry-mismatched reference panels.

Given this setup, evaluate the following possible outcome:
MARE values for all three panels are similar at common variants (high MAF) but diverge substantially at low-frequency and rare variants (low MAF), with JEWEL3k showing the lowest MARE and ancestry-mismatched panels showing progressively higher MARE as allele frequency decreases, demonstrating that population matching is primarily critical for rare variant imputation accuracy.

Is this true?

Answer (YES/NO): NO